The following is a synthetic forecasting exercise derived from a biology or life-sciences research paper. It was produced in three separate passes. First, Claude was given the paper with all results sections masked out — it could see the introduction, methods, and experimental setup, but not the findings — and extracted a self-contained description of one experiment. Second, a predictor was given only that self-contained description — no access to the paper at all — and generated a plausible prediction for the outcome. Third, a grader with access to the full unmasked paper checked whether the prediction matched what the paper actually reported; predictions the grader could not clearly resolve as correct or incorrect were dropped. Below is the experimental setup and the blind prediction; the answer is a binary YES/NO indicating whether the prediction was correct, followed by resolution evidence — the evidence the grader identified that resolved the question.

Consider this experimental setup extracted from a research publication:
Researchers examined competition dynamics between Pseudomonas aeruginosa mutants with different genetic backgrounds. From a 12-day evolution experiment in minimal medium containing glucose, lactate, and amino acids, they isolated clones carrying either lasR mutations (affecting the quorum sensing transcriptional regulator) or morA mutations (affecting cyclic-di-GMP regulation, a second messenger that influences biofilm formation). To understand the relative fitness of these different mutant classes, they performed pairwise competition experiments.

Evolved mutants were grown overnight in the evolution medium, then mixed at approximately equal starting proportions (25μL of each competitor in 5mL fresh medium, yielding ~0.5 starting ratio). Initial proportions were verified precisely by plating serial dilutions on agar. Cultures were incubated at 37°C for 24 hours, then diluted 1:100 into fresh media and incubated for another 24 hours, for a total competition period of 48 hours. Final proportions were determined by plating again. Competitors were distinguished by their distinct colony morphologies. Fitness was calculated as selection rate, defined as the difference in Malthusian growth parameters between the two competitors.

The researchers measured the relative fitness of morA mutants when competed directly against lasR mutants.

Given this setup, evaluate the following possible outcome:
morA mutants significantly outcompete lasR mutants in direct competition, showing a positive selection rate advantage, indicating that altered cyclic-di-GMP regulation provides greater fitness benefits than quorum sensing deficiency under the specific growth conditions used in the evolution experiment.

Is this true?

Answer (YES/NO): NO